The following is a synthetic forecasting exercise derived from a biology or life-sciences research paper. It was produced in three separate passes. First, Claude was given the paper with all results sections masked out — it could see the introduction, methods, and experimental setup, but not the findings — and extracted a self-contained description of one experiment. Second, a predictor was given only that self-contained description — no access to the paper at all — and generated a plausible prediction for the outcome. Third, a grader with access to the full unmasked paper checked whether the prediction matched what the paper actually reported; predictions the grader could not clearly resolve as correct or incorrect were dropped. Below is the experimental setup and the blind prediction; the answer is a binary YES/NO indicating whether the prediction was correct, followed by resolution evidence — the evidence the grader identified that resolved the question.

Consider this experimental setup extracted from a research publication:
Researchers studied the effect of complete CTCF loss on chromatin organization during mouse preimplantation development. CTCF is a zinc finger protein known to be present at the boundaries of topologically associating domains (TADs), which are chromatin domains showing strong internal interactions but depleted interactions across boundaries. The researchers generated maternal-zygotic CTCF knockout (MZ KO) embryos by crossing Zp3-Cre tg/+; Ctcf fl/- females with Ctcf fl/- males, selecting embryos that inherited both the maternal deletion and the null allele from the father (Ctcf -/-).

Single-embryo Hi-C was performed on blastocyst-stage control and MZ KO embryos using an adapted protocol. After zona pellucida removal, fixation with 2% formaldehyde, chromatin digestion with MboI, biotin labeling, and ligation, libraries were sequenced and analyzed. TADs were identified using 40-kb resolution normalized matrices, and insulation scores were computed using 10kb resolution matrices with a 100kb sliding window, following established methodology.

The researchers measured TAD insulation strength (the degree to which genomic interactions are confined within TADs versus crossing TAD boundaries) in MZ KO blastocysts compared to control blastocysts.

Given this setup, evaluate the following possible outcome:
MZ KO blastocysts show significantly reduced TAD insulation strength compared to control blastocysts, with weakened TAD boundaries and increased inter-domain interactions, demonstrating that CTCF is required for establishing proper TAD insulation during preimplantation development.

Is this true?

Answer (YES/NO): YES